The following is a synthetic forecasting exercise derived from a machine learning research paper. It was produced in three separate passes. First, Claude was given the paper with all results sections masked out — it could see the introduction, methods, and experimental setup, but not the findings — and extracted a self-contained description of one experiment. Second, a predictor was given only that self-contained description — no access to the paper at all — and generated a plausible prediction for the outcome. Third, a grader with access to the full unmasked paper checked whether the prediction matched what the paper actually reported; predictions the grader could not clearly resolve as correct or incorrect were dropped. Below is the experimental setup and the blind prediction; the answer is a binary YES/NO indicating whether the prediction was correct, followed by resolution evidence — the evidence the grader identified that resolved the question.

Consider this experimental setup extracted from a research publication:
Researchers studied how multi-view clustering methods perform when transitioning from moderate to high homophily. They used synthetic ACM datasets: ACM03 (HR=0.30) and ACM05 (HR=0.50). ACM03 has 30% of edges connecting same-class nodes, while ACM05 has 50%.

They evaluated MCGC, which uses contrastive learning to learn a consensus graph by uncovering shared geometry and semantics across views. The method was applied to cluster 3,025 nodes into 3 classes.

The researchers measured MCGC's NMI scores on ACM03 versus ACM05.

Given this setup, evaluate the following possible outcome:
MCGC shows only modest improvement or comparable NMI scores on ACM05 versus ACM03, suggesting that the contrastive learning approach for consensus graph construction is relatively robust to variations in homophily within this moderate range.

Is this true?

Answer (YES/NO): NO